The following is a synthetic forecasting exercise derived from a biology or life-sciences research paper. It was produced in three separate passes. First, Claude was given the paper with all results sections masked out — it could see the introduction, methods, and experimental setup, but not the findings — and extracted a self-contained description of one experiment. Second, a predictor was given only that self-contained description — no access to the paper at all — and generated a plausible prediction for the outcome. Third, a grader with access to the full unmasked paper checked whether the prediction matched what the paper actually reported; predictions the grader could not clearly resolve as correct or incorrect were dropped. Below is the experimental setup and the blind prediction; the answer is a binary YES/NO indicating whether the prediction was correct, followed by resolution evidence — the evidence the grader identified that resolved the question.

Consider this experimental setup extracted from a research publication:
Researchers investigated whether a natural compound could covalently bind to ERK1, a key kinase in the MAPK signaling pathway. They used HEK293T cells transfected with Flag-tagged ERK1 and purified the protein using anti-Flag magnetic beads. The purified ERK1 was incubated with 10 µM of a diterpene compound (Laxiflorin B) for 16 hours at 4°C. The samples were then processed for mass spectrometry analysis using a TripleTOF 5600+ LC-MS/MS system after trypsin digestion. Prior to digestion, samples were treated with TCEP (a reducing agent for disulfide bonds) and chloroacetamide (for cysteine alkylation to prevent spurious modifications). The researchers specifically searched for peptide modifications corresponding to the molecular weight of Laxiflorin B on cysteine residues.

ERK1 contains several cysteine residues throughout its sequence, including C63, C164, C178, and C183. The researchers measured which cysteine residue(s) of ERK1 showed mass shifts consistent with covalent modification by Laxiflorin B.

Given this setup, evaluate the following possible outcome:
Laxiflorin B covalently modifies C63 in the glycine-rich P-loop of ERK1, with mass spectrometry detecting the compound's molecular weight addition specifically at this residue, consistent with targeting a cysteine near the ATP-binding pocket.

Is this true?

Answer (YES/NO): NO